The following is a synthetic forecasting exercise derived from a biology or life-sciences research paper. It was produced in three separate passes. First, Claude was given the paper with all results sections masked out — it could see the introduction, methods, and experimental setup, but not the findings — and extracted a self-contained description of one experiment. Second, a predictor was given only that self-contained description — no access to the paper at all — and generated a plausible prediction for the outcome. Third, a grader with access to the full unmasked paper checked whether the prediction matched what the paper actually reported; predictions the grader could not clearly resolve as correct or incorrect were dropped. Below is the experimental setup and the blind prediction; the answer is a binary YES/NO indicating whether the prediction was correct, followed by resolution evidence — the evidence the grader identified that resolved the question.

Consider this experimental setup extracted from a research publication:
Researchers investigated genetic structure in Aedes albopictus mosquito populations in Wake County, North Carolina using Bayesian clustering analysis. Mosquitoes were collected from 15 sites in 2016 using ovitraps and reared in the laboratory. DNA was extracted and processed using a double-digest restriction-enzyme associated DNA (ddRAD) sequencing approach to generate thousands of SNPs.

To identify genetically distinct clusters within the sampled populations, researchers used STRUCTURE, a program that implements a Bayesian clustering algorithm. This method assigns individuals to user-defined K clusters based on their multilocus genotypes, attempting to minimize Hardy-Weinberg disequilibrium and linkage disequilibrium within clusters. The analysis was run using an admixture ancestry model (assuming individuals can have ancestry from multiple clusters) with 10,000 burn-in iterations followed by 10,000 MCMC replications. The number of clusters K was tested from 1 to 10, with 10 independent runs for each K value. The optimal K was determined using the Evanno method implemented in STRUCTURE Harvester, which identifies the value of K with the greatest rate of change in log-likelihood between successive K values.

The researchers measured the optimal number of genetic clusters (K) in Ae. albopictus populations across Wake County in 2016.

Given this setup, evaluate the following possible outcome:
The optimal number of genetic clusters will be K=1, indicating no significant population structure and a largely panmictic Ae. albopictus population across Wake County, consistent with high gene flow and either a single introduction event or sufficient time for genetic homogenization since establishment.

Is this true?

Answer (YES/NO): NO